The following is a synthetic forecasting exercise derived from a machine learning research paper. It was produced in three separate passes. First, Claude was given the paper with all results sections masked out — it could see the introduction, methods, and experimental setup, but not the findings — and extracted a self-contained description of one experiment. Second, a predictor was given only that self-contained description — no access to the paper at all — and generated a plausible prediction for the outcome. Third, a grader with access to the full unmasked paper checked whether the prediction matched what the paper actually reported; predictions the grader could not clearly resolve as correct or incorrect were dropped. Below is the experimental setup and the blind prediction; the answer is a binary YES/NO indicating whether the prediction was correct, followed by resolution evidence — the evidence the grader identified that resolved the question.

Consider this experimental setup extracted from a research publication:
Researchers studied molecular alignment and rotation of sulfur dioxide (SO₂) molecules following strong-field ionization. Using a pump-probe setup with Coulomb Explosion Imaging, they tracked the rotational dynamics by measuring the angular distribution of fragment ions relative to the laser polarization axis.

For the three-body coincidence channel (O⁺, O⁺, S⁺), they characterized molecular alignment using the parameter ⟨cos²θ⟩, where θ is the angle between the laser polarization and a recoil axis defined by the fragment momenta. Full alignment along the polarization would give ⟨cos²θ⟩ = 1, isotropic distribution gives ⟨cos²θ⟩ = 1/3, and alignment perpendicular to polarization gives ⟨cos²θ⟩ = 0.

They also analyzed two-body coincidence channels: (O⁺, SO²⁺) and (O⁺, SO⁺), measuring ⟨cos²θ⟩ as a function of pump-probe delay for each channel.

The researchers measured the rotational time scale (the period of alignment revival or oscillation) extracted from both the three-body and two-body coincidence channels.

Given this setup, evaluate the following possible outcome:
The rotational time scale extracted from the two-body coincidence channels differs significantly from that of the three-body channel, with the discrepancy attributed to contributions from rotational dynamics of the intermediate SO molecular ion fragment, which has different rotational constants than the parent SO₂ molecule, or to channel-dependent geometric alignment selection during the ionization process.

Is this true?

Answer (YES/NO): NO